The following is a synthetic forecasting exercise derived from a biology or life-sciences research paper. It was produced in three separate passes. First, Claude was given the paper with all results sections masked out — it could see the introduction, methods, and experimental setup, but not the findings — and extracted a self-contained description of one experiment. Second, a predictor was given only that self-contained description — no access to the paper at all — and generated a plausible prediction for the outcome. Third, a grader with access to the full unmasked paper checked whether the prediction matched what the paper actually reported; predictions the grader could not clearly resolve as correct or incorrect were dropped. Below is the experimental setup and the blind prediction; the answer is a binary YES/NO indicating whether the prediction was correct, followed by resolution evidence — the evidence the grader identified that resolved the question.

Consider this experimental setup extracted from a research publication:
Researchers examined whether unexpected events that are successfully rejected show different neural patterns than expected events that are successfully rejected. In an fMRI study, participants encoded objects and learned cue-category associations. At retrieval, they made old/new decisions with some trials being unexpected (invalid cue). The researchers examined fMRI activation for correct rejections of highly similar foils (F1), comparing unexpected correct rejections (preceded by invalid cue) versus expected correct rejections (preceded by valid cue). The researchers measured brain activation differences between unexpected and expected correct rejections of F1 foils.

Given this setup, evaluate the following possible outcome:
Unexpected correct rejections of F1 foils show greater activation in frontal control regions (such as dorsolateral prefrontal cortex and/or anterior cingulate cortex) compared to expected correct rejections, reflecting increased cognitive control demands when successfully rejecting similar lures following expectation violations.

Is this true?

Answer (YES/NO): NO